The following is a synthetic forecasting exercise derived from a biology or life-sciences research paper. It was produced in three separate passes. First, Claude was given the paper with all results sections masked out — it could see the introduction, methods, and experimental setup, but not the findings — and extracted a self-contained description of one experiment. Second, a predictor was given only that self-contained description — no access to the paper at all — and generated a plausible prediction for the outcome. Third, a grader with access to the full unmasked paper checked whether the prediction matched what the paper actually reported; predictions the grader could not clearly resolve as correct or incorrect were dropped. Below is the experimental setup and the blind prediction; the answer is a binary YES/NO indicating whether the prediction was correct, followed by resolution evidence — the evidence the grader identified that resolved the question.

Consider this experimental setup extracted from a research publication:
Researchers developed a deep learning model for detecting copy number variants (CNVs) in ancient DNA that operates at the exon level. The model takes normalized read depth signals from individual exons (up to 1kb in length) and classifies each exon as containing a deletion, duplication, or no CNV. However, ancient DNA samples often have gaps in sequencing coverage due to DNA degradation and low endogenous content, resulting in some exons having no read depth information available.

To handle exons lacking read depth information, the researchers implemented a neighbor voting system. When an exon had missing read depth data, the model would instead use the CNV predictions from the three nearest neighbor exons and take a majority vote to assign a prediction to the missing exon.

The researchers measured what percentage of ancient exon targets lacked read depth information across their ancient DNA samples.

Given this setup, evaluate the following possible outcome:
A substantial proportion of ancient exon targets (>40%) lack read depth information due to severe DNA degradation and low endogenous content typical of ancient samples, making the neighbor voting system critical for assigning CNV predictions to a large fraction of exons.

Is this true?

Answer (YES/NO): NO